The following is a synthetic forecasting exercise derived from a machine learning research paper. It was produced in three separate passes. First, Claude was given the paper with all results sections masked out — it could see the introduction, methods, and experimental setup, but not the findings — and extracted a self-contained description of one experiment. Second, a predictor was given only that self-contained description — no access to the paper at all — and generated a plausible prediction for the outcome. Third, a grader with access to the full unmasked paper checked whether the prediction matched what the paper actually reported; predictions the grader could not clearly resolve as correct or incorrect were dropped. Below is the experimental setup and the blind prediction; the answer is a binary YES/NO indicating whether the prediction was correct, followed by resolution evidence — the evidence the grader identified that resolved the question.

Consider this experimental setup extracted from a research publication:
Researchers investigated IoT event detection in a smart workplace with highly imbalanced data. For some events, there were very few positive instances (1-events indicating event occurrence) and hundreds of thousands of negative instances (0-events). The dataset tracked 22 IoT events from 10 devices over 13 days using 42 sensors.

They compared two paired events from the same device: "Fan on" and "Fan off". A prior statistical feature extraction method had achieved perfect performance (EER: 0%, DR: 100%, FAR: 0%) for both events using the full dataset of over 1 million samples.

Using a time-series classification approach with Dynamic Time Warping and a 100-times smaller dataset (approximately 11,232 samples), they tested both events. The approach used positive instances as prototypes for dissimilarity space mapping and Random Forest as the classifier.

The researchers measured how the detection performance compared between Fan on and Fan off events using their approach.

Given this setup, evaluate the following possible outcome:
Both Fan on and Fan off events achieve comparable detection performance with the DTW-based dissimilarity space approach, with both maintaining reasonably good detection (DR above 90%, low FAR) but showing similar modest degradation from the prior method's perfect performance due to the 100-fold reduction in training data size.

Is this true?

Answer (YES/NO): NO